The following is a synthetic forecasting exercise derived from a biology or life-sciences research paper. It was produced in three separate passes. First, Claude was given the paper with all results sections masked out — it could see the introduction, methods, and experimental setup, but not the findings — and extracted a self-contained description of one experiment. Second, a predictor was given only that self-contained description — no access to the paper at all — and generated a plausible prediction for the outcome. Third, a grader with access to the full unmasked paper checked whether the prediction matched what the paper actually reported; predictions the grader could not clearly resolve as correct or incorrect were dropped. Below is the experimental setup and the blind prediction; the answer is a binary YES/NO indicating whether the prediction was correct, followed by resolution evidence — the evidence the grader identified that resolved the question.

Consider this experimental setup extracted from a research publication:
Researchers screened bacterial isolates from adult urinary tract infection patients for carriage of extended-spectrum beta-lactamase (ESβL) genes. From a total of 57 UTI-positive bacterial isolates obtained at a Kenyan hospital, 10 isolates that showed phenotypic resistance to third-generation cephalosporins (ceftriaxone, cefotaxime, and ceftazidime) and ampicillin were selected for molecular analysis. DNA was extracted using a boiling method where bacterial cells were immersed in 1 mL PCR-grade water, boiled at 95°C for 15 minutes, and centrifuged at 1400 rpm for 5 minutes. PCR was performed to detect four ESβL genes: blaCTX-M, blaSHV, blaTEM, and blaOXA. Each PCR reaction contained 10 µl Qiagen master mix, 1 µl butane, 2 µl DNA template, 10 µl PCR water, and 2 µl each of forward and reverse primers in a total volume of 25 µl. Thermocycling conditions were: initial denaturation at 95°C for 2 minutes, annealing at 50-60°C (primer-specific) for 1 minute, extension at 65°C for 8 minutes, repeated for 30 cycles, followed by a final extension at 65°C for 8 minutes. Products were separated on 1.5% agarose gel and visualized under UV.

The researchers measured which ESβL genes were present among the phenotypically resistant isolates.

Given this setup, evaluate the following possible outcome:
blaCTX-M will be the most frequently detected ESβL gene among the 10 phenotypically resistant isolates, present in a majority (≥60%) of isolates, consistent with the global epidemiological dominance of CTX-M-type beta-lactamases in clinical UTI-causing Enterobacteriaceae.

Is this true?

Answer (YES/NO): NO